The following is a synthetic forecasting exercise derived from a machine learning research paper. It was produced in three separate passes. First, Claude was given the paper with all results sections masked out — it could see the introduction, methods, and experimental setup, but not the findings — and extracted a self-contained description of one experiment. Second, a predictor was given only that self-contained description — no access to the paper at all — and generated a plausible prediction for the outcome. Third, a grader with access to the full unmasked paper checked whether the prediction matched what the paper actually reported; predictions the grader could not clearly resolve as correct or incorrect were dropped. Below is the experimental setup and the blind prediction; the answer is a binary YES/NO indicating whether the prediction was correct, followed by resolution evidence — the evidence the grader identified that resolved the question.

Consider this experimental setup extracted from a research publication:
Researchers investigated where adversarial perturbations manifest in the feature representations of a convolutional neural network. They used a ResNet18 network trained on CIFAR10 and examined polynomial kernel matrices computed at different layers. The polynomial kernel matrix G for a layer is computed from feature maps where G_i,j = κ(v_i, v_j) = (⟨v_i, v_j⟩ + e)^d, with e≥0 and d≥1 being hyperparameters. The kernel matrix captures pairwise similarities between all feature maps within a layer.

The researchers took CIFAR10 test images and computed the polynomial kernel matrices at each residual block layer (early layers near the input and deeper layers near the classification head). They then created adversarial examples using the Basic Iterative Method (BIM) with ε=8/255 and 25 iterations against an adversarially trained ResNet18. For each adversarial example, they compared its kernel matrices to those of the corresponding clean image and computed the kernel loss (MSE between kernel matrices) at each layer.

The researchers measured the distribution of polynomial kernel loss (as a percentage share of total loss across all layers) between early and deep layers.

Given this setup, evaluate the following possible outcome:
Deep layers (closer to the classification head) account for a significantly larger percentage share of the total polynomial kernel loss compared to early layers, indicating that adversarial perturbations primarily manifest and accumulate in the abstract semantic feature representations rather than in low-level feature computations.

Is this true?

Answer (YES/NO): YES